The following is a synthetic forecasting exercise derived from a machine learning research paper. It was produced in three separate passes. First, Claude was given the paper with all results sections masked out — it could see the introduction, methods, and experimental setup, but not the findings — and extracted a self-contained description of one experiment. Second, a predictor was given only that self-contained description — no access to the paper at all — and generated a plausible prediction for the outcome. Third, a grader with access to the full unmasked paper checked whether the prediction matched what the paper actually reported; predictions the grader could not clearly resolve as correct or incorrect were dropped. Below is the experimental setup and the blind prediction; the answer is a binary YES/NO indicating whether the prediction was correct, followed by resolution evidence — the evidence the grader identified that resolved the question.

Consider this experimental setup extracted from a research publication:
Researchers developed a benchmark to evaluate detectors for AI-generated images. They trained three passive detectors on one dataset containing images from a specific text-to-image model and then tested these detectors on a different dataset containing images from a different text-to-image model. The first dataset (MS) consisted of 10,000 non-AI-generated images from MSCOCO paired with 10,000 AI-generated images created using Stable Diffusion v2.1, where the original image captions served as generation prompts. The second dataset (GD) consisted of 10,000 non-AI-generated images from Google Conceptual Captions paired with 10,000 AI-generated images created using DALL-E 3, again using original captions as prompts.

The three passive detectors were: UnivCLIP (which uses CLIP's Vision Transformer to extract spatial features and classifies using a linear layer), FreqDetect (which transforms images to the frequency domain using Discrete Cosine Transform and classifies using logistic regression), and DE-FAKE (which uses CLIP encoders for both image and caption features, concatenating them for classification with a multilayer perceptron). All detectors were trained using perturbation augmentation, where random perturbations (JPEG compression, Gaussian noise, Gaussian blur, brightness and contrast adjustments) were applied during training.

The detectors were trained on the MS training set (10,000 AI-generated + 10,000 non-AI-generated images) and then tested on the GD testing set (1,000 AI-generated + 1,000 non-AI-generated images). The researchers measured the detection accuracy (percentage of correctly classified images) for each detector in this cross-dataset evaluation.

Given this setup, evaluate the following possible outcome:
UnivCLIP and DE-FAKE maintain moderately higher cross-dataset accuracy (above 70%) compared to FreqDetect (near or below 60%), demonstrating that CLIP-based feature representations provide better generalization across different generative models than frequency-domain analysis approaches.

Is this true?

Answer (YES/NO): NO